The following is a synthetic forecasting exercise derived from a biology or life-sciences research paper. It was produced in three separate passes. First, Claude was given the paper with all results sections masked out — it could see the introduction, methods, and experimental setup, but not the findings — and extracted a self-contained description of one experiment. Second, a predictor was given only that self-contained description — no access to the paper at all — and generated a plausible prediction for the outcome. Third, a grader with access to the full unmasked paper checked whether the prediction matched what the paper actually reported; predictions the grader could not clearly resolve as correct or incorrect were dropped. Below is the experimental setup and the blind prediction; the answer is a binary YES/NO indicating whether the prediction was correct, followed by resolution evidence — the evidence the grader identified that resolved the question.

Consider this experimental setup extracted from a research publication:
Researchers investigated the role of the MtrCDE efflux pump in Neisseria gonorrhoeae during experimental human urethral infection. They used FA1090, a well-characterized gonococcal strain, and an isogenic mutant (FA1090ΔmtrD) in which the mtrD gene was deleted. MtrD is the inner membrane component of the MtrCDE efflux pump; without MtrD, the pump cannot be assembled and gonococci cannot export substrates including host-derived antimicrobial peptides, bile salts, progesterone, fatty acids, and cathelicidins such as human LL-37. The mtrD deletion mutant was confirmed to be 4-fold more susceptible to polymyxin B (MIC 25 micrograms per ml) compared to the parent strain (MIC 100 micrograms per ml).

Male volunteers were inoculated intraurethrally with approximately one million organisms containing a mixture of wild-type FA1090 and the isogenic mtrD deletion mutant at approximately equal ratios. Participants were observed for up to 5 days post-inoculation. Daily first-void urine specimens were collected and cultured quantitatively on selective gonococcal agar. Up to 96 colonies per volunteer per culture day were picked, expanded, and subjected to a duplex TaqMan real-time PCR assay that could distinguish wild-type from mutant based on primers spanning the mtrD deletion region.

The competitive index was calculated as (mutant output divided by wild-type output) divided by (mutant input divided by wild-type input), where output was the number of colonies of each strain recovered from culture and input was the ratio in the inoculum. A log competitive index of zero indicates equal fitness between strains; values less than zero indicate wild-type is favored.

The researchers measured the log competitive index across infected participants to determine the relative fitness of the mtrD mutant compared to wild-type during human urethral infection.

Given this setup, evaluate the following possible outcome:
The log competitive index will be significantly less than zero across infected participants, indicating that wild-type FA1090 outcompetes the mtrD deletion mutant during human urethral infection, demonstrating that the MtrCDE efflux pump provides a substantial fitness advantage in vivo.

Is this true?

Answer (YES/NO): NO